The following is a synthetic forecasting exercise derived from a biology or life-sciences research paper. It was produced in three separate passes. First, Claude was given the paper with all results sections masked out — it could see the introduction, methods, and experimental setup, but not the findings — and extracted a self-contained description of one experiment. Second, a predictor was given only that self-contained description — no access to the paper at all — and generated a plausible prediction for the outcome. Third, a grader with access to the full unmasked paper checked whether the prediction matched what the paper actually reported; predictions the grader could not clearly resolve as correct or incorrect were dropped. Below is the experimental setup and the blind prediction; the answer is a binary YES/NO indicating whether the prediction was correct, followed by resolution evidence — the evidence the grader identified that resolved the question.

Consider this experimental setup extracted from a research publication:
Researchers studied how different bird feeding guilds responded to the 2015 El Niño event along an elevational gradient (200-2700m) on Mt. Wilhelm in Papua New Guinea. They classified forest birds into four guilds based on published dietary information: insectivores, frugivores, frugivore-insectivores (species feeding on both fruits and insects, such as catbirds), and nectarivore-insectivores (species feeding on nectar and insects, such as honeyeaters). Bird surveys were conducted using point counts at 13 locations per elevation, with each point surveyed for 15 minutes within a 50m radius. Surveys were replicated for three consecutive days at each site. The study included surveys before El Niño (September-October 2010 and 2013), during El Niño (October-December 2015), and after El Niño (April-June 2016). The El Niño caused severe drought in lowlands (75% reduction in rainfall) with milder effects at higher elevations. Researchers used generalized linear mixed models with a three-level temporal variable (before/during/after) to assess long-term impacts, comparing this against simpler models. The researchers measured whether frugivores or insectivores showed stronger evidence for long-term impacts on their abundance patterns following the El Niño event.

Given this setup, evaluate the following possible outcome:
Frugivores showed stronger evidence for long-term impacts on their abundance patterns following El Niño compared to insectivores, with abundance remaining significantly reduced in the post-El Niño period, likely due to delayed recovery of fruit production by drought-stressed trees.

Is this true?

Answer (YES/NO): NO